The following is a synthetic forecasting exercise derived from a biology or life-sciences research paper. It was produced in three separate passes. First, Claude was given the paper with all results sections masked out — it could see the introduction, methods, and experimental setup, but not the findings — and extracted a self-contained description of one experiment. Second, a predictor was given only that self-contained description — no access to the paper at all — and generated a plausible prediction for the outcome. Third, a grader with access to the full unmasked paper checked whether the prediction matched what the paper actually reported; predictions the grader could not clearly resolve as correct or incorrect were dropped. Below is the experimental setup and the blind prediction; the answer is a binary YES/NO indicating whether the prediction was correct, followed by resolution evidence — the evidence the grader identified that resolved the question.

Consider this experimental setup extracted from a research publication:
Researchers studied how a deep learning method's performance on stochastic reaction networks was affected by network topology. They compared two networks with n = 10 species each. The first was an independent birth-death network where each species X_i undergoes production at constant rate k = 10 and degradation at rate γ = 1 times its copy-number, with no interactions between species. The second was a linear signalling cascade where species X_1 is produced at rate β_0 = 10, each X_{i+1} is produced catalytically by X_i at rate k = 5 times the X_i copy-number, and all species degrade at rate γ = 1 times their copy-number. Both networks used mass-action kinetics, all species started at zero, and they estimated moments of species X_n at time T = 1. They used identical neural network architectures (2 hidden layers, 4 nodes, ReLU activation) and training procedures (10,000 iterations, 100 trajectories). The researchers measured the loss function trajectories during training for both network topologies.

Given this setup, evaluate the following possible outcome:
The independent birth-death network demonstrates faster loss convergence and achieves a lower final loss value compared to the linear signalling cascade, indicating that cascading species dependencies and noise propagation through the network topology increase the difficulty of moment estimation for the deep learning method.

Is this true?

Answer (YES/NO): YES